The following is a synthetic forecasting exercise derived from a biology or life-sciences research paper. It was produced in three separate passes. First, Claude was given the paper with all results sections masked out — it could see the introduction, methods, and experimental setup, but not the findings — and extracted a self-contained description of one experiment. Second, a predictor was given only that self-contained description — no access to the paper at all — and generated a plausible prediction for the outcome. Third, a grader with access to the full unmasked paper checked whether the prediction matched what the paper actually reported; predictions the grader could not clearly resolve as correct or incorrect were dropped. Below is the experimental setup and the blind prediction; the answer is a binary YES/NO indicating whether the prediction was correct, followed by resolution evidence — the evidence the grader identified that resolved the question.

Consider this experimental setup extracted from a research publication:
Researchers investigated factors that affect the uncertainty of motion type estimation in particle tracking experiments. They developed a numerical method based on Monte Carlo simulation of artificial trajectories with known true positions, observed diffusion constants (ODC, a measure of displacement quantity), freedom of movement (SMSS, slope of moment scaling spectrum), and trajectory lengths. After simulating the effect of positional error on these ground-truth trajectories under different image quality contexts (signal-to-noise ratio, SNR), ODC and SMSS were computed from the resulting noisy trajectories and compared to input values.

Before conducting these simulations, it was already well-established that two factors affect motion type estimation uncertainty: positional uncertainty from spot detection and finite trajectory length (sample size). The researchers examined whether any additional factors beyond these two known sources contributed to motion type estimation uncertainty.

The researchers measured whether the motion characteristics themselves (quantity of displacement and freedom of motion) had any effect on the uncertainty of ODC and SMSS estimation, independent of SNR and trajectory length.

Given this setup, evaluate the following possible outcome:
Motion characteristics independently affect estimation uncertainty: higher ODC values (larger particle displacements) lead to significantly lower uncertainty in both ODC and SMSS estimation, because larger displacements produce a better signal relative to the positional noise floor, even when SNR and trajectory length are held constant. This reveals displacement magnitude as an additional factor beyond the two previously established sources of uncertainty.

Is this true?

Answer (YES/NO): YES